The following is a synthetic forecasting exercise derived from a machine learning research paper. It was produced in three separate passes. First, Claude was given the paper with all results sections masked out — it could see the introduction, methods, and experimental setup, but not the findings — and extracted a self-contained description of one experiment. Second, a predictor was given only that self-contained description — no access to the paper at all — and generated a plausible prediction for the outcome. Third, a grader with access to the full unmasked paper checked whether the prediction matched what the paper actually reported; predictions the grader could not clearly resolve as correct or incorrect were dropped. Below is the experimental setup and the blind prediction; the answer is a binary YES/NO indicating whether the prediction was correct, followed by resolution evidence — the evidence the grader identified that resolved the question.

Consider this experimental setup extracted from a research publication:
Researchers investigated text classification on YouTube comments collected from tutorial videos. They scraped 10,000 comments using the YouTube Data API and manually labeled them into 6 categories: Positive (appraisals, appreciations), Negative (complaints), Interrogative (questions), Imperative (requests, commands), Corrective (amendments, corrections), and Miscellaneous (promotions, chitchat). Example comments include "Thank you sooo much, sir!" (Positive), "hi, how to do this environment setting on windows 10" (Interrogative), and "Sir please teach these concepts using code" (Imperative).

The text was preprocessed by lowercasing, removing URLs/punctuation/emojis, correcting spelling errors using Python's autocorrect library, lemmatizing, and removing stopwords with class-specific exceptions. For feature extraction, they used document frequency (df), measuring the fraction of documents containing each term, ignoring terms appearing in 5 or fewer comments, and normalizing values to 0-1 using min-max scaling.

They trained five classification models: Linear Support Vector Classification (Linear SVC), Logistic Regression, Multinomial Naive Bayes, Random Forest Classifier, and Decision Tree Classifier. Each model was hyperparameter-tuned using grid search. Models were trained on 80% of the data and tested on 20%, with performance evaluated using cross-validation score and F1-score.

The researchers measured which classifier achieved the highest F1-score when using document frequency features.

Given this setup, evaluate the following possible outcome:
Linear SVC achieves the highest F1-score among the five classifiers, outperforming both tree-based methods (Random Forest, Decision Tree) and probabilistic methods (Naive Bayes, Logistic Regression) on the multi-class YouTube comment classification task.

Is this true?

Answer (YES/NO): NO